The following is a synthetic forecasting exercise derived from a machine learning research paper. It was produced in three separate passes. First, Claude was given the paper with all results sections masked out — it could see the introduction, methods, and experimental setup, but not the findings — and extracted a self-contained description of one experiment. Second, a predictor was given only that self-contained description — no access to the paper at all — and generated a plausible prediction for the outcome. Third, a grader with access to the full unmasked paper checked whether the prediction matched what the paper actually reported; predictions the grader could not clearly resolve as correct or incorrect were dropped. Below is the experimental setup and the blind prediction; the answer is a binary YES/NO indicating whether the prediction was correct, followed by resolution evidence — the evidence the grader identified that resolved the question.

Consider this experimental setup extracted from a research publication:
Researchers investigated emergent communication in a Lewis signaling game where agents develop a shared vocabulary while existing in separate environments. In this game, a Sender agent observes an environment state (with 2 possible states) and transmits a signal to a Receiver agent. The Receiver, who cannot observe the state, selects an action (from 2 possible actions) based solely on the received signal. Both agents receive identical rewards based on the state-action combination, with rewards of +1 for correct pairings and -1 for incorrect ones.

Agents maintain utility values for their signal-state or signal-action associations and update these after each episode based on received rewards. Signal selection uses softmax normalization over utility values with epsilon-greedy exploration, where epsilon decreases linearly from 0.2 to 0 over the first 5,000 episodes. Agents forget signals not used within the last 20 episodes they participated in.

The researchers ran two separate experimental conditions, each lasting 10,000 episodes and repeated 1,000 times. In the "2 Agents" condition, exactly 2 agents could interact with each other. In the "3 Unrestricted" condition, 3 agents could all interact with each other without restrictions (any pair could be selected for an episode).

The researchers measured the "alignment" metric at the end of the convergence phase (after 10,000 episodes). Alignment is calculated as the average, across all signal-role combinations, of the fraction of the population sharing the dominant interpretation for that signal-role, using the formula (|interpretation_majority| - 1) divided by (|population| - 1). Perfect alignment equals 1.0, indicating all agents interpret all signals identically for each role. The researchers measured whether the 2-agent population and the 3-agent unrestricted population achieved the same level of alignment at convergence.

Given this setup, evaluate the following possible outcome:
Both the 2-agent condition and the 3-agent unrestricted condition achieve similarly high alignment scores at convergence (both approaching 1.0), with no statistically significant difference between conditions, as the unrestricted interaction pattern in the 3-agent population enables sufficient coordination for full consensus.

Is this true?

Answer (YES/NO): NO